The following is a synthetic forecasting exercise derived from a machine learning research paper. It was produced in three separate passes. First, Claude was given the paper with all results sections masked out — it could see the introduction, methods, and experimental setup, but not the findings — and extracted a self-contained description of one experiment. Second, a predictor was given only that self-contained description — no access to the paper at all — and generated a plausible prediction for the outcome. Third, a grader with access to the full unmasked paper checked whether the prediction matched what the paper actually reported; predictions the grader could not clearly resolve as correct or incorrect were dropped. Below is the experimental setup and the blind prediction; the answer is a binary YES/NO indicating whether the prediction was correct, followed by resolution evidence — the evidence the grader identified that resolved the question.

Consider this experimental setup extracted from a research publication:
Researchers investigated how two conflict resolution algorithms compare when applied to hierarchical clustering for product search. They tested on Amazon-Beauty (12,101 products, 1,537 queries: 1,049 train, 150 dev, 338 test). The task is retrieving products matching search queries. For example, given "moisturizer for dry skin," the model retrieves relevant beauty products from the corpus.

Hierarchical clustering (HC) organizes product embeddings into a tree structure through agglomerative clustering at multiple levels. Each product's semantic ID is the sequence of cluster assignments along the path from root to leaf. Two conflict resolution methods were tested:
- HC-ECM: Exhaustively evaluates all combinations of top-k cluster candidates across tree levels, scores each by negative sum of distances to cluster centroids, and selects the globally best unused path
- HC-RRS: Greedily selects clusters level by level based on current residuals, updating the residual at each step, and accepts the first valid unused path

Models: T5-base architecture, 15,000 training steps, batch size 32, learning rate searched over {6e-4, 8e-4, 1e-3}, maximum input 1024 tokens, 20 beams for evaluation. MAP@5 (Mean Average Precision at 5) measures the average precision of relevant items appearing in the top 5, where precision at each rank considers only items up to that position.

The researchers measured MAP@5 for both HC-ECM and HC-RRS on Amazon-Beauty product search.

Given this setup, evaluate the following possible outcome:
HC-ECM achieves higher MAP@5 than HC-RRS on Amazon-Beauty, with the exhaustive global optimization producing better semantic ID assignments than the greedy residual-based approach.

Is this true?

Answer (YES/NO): NO